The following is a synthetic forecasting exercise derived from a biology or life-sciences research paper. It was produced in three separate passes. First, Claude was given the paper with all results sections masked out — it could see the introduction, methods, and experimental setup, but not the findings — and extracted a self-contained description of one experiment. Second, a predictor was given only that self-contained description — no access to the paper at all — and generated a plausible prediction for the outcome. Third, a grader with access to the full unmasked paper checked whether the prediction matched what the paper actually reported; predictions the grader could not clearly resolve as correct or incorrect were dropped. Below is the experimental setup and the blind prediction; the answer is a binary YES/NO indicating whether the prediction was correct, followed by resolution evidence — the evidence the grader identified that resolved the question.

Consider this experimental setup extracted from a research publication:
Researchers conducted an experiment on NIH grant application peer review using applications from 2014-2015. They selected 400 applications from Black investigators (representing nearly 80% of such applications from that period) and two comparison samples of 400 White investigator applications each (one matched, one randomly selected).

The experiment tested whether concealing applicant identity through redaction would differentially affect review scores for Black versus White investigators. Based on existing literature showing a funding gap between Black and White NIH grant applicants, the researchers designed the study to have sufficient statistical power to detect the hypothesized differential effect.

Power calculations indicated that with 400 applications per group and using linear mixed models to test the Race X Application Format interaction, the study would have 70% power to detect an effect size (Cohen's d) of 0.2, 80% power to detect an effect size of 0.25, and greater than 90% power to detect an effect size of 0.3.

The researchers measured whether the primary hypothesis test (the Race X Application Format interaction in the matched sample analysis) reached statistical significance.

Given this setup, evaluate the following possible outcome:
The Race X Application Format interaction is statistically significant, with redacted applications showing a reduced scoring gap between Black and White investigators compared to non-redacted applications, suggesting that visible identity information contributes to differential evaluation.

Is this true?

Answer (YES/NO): NO